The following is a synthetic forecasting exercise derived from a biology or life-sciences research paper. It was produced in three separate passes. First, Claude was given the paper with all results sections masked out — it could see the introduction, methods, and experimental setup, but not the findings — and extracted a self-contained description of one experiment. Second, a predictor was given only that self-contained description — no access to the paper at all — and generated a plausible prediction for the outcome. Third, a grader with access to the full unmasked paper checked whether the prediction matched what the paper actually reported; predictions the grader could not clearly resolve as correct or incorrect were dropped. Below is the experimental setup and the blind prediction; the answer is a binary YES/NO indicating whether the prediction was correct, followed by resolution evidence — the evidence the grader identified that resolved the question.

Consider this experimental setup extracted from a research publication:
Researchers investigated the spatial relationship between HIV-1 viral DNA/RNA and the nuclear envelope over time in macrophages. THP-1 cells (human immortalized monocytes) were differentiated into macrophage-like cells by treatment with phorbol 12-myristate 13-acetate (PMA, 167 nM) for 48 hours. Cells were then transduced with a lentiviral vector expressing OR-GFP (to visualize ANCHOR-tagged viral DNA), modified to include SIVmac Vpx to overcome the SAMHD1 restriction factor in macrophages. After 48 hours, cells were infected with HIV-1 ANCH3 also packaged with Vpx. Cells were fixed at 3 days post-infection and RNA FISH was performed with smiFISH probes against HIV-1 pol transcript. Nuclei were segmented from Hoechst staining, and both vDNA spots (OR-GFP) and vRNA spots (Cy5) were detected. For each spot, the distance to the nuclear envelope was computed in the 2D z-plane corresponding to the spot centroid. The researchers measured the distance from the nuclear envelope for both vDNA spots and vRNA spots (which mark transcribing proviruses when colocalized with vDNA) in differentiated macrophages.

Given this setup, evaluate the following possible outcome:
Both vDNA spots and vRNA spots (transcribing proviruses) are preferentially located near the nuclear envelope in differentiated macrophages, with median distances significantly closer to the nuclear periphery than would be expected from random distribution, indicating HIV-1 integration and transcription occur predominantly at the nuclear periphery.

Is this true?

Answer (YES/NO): NO